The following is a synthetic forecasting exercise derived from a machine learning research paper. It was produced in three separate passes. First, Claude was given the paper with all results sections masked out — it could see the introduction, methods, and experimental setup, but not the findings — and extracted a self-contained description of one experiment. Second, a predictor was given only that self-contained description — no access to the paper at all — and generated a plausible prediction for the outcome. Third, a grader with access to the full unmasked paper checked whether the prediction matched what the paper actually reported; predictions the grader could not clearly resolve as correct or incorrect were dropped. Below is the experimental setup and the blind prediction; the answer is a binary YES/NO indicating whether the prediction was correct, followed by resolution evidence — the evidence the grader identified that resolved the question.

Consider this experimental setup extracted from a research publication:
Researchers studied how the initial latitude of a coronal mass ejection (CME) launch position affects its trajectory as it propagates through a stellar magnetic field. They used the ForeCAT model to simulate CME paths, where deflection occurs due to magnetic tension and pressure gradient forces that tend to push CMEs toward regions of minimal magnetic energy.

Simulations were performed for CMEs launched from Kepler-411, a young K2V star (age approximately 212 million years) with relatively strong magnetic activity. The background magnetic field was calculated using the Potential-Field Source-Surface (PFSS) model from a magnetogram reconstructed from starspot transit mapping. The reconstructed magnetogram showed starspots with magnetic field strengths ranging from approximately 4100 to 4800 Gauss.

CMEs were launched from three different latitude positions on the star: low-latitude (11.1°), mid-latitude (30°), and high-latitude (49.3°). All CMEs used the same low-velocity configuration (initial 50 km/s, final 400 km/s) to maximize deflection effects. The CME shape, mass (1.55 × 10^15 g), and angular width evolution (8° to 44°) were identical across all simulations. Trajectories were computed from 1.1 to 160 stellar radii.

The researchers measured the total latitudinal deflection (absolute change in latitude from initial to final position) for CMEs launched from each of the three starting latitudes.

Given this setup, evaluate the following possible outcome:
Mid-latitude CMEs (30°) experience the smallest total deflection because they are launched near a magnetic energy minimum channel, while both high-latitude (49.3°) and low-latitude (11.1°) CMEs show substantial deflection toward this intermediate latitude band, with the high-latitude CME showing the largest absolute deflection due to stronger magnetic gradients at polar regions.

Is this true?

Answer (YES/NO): NO